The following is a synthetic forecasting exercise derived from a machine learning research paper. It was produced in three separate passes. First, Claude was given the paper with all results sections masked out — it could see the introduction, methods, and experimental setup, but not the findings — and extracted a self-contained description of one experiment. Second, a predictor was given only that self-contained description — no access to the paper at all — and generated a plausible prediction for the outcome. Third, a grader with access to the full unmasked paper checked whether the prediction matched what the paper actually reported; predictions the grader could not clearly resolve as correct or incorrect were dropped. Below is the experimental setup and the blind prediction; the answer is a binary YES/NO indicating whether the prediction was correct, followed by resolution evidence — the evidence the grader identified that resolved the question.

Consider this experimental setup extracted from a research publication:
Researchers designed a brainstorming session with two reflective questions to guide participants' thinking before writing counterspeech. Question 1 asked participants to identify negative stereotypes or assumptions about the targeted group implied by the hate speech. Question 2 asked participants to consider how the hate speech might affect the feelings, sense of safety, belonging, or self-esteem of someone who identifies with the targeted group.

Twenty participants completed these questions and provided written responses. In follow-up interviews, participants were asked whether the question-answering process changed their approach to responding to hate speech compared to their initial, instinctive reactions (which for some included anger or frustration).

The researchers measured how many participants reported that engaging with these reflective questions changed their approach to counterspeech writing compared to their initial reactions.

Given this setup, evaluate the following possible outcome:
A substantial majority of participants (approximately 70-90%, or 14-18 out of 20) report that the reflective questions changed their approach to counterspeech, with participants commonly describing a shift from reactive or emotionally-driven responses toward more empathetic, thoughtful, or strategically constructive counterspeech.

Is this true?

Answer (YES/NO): YES